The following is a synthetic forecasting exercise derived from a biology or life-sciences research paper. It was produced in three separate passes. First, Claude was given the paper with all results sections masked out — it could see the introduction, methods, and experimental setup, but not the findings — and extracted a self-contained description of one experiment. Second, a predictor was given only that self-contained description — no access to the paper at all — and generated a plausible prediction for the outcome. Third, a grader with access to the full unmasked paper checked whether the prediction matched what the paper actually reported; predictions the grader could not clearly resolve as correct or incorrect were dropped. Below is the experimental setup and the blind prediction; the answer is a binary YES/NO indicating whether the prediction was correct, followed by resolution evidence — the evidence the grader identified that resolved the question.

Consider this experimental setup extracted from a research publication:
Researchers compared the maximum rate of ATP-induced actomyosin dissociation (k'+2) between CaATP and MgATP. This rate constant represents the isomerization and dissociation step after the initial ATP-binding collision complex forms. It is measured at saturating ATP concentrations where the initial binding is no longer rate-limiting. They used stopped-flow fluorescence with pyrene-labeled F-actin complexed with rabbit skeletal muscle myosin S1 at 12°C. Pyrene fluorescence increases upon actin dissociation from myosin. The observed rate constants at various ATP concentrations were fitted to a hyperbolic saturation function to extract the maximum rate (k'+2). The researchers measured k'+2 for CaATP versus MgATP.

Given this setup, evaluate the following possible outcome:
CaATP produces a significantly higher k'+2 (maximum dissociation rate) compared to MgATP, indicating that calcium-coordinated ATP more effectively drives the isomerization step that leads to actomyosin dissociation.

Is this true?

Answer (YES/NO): NO